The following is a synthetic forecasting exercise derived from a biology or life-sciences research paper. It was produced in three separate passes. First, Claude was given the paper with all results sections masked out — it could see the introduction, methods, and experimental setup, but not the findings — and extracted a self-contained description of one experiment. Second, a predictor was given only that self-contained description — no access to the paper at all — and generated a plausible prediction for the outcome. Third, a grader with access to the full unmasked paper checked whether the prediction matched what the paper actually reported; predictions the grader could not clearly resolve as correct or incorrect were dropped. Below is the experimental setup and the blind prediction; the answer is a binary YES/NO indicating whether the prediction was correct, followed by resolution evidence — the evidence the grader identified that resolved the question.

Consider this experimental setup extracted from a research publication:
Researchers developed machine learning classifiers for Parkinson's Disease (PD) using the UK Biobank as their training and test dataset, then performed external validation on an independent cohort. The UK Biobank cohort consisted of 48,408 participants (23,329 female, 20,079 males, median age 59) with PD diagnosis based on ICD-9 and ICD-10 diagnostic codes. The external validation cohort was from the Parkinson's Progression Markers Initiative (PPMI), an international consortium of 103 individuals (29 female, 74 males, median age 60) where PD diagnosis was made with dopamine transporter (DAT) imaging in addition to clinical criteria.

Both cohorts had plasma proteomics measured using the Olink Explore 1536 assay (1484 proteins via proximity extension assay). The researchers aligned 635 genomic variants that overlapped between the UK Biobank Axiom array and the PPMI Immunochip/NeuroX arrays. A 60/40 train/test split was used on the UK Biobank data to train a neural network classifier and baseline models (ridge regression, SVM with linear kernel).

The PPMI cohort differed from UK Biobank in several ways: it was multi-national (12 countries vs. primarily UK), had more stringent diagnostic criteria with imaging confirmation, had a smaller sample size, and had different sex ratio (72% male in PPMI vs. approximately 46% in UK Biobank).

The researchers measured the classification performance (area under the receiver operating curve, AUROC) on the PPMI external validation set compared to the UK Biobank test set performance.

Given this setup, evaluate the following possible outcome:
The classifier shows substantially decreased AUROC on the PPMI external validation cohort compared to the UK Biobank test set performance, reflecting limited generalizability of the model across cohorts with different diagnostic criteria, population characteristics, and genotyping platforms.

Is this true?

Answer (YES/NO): YES